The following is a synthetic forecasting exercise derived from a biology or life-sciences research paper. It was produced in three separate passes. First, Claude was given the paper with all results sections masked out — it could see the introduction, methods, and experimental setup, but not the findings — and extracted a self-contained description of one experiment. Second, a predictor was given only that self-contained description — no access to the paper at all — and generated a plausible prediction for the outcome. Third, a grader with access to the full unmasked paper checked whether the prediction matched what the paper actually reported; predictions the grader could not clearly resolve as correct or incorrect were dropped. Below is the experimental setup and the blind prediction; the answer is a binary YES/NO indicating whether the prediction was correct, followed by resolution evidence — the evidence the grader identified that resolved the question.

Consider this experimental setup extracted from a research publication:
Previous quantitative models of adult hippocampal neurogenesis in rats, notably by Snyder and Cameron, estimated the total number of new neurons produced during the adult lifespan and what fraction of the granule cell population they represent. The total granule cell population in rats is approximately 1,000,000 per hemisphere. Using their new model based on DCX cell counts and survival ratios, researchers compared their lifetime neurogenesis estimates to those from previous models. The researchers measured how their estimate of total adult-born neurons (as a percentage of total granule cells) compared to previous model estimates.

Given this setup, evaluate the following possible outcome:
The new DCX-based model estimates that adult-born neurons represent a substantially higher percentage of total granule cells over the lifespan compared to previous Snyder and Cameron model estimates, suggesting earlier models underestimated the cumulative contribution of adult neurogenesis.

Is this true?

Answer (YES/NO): NO